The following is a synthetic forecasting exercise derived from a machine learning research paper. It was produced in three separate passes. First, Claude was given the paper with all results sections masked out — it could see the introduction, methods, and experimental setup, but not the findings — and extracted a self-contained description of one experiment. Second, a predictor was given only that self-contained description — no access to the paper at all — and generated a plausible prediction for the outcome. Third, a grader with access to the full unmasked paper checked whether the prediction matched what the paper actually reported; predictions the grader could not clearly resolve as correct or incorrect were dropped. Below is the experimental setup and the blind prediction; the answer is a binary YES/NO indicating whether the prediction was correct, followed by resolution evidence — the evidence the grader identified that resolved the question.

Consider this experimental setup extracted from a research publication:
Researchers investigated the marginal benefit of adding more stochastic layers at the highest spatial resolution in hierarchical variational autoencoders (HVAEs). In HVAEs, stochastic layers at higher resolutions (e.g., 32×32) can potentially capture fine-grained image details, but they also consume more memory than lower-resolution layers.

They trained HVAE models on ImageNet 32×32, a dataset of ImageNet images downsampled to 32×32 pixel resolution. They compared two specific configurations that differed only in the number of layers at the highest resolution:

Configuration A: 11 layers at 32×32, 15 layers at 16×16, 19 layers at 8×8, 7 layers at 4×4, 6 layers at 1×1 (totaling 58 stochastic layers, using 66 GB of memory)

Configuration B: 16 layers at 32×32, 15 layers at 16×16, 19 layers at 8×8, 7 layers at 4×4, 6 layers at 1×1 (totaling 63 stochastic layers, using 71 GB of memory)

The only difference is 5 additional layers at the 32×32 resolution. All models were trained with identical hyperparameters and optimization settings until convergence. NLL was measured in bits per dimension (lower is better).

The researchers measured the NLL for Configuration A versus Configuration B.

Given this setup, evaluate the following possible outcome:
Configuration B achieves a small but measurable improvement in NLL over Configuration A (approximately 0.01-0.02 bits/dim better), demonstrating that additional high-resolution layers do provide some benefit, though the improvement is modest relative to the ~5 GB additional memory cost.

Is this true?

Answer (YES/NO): YES